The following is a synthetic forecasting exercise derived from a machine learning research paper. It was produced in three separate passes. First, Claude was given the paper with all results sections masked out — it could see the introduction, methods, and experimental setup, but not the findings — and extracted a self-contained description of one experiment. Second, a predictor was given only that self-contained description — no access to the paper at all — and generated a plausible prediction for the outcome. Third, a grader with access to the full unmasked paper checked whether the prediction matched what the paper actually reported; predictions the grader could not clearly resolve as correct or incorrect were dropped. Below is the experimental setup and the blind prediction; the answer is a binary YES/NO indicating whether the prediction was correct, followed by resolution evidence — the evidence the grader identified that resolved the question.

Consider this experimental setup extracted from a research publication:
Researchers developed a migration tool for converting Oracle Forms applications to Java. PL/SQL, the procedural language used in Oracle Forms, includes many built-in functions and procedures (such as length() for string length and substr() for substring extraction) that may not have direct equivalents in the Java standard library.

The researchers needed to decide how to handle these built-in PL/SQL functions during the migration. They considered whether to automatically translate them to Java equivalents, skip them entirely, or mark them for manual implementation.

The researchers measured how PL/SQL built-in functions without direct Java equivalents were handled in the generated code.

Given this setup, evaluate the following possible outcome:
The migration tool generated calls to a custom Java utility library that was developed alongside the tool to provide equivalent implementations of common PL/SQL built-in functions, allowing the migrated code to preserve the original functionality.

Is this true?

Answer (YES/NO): NO